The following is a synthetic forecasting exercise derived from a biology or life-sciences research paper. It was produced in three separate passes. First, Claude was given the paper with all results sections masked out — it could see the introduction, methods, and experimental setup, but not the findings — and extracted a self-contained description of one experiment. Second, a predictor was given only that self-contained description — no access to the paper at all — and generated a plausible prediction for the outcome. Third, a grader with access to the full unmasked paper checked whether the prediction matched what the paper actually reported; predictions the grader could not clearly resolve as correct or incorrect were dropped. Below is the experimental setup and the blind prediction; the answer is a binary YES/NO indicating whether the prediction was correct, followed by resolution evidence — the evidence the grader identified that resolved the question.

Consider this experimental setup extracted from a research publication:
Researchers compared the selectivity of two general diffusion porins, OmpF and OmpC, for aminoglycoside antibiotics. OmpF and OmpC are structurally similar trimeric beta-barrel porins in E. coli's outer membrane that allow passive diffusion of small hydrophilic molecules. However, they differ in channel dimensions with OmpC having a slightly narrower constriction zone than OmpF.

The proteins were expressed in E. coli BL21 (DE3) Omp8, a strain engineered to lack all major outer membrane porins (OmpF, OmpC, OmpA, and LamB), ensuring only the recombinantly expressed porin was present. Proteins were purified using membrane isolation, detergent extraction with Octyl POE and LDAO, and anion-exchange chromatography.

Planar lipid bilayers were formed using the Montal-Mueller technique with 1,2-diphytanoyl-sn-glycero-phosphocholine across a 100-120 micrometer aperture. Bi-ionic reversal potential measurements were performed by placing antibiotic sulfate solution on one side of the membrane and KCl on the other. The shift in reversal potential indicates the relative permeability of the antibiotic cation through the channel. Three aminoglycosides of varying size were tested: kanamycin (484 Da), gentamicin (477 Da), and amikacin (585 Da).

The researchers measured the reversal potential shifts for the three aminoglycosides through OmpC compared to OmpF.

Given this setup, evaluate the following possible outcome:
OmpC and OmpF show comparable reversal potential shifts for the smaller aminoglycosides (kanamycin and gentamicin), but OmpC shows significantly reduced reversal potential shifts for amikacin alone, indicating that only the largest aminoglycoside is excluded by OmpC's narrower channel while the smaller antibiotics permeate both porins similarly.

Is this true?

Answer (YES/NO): NO